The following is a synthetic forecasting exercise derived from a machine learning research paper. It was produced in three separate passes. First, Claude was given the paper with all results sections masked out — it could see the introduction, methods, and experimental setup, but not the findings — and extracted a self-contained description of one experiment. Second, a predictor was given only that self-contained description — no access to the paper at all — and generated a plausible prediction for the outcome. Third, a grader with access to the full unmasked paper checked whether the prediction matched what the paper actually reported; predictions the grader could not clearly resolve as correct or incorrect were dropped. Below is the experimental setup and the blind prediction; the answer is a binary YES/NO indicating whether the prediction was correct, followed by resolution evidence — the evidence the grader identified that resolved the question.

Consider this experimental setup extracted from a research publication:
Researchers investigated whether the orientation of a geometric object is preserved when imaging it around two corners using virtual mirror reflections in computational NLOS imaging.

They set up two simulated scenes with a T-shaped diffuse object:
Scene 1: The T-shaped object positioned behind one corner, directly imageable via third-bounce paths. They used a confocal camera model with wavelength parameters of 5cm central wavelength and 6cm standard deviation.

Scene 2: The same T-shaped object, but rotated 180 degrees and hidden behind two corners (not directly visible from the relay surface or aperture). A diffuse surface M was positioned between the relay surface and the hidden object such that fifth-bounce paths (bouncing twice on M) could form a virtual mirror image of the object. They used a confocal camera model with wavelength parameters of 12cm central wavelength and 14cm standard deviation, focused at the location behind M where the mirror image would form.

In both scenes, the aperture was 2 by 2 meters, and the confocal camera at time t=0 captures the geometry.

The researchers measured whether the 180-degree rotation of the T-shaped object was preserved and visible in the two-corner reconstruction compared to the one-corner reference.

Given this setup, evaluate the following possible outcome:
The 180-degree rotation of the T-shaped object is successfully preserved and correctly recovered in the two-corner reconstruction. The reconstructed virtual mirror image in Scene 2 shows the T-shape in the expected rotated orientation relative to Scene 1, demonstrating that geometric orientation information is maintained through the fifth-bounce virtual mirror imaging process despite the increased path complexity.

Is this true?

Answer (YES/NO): YES